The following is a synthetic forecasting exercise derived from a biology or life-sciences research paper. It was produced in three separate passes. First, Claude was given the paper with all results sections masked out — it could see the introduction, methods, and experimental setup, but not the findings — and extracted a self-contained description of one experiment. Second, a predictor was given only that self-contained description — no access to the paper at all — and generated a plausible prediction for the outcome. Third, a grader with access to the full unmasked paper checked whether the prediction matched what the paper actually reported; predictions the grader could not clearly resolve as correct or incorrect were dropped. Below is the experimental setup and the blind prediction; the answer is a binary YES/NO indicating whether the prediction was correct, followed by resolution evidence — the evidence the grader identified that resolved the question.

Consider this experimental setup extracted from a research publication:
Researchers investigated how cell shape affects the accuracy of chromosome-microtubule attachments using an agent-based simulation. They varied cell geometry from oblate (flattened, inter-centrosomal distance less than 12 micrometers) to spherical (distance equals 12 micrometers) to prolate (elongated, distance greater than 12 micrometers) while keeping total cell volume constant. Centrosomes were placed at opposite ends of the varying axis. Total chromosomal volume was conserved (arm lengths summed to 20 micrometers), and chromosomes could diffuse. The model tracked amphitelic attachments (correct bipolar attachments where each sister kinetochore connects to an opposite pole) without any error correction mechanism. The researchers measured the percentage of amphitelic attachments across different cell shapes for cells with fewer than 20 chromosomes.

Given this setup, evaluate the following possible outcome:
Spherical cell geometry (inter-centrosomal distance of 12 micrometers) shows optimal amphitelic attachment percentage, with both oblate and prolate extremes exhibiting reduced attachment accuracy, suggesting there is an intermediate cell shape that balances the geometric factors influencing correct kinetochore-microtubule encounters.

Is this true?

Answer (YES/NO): NO